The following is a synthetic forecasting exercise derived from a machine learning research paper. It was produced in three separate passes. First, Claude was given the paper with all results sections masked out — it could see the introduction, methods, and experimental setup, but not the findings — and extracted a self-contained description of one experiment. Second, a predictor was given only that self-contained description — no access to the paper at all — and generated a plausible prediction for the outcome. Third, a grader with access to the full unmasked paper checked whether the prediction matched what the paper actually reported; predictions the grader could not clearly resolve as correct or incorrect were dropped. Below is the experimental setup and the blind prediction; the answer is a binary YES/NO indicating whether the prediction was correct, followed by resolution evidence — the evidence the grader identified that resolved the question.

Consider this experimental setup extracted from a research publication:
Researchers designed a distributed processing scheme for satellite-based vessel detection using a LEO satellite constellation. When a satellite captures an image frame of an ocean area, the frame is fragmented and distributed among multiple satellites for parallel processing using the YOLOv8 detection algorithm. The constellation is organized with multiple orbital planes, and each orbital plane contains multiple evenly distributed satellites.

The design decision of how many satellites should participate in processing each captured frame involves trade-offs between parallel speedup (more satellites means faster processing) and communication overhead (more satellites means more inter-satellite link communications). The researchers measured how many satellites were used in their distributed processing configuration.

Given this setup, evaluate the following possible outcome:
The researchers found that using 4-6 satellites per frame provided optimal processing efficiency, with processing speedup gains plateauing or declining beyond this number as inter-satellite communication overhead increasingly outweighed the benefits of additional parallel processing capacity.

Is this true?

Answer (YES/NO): NO